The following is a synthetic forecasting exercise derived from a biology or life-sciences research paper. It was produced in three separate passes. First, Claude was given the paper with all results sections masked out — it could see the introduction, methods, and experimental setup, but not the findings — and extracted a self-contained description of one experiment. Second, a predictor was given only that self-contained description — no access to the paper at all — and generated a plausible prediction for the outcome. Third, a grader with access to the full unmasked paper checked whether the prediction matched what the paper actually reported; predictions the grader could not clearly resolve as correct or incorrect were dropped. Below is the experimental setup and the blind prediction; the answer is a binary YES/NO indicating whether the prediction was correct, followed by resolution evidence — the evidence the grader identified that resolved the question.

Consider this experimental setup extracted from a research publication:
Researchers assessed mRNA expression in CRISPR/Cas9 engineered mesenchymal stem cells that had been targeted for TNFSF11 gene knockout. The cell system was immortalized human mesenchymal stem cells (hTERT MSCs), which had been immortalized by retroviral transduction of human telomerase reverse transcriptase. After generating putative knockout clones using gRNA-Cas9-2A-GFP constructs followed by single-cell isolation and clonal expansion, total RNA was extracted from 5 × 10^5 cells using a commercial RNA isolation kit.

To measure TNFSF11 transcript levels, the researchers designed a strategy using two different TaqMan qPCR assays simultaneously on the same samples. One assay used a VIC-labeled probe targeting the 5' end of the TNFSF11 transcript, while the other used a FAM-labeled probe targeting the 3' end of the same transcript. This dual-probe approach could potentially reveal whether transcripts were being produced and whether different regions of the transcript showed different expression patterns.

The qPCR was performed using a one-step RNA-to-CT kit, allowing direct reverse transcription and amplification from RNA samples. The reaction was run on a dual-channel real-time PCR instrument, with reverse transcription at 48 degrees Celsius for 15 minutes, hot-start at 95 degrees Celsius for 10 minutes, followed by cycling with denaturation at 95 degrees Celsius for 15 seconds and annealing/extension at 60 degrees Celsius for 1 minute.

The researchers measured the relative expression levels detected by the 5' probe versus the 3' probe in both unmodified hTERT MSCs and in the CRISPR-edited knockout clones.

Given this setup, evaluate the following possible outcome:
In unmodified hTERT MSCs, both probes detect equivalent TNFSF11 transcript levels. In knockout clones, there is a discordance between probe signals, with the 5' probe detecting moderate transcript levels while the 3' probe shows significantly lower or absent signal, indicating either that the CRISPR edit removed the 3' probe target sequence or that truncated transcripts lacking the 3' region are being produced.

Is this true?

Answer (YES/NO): NO